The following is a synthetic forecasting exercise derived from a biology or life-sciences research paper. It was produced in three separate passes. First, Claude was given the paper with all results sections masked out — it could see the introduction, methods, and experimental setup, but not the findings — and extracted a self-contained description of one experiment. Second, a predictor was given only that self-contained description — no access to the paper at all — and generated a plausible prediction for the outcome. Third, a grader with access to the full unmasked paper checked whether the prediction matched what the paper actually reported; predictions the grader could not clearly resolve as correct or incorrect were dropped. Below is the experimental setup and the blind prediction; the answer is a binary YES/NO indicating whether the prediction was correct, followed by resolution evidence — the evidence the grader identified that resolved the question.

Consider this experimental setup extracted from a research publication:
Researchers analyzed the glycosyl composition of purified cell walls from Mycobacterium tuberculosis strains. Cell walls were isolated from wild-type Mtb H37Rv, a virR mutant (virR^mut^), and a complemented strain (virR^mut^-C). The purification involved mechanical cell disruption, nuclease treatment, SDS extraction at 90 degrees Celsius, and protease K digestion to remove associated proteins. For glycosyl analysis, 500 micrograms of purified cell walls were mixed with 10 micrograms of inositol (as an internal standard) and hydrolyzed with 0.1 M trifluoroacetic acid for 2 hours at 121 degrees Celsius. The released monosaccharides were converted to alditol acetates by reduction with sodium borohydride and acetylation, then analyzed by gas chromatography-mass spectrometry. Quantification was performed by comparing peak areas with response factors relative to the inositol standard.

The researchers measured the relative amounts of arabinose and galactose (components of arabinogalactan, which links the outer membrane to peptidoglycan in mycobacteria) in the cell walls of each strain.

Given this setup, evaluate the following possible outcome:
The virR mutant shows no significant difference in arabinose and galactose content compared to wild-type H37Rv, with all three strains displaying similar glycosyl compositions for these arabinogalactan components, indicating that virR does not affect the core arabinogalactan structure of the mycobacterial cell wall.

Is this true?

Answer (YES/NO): YES